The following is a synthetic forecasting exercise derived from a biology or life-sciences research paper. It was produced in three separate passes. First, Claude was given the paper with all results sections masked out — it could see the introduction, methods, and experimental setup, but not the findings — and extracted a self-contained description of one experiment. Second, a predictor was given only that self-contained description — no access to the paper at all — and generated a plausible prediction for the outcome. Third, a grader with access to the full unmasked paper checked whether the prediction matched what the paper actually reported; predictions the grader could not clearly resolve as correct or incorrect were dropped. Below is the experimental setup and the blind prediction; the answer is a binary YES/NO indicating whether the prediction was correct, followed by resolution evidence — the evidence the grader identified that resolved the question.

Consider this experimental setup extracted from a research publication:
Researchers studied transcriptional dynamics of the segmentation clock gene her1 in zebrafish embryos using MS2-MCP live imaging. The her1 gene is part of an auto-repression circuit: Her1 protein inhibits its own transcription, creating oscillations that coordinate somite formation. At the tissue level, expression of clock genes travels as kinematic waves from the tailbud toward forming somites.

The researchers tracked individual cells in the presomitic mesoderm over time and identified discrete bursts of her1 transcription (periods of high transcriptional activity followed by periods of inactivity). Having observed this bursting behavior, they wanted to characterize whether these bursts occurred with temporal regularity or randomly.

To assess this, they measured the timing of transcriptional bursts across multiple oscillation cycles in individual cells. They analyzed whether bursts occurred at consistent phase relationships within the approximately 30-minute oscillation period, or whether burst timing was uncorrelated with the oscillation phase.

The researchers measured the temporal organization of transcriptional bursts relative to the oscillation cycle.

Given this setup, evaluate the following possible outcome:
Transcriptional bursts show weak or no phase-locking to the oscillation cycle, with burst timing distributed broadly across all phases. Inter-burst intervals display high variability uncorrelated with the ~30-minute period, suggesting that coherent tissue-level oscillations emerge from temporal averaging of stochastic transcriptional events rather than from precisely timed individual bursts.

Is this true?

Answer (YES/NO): NO